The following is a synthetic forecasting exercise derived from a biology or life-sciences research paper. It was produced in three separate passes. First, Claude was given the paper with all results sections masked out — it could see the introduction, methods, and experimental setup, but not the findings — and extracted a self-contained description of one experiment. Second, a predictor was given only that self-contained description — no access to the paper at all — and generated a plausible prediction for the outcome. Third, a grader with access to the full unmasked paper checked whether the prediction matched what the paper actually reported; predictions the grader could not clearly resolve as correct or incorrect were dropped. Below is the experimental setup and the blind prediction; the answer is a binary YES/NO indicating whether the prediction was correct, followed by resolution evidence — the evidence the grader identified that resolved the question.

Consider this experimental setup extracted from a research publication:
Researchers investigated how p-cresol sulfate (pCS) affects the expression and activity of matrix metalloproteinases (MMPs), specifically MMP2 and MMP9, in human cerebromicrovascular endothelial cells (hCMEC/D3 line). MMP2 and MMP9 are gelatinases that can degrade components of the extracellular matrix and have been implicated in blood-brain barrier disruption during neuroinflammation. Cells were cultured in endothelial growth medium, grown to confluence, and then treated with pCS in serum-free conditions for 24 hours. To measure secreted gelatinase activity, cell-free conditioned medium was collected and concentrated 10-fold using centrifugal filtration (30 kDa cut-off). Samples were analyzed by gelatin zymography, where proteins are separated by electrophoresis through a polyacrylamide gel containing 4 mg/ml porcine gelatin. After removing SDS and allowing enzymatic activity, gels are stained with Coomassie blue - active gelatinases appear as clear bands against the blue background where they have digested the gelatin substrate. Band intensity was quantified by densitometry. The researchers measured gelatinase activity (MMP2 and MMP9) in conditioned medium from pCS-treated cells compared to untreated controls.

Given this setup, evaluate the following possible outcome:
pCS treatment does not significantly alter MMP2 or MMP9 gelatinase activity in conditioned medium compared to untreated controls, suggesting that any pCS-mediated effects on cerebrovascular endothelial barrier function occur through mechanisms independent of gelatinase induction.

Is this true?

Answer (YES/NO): NO